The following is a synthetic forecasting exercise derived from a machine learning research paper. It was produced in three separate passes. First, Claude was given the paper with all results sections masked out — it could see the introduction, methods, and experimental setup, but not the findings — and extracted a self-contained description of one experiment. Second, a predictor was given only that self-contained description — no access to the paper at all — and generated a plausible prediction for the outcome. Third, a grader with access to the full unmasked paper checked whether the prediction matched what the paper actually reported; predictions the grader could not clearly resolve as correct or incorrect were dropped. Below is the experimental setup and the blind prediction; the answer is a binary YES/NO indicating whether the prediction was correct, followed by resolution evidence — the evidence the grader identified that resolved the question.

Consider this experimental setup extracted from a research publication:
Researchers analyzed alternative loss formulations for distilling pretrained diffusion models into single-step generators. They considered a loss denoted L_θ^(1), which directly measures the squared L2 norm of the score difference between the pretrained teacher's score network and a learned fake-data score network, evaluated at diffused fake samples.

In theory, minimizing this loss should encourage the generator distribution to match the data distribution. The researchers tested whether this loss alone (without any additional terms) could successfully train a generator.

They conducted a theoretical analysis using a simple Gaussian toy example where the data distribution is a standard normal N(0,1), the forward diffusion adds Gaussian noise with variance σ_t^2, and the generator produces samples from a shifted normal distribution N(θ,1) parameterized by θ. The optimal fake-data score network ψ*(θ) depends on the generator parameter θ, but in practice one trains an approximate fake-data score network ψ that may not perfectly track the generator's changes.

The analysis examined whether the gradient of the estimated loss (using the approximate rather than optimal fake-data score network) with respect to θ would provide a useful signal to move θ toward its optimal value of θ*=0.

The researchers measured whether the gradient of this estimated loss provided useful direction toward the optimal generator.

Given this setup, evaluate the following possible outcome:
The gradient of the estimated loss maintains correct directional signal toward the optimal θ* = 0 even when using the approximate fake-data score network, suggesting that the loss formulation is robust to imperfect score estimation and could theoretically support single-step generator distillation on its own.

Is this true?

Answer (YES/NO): NO